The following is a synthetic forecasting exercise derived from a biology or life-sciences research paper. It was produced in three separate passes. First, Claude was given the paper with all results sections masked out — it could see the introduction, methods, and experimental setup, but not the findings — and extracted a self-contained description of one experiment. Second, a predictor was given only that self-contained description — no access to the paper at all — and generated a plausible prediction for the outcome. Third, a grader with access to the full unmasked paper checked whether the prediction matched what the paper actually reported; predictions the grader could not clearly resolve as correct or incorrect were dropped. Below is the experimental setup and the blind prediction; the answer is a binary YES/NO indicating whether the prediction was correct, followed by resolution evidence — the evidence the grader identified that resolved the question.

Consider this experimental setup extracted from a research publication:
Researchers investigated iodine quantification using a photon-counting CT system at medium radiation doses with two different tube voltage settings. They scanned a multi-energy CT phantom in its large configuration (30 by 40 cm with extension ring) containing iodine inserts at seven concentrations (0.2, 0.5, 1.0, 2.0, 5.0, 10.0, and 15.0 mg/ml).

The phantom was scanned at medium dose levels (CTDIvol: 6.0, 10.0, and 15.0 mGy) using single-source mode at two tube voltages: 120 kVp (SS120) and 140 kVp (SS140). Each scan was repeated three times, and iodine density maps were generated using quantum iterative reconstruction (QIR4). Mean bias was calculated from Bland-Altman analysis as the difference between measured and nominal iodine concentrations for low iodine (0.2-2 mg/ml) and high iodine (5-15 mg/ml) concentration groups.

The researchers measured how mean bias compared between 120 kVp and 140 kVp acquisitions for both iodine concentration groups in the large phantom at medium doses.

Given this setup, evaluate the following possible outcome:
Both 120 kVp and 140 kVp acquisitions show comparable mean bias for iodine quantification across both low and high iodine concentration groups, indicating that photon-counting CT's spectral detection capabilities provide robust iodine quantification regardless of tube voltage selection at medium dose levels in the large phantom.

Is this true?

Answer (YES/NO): YES